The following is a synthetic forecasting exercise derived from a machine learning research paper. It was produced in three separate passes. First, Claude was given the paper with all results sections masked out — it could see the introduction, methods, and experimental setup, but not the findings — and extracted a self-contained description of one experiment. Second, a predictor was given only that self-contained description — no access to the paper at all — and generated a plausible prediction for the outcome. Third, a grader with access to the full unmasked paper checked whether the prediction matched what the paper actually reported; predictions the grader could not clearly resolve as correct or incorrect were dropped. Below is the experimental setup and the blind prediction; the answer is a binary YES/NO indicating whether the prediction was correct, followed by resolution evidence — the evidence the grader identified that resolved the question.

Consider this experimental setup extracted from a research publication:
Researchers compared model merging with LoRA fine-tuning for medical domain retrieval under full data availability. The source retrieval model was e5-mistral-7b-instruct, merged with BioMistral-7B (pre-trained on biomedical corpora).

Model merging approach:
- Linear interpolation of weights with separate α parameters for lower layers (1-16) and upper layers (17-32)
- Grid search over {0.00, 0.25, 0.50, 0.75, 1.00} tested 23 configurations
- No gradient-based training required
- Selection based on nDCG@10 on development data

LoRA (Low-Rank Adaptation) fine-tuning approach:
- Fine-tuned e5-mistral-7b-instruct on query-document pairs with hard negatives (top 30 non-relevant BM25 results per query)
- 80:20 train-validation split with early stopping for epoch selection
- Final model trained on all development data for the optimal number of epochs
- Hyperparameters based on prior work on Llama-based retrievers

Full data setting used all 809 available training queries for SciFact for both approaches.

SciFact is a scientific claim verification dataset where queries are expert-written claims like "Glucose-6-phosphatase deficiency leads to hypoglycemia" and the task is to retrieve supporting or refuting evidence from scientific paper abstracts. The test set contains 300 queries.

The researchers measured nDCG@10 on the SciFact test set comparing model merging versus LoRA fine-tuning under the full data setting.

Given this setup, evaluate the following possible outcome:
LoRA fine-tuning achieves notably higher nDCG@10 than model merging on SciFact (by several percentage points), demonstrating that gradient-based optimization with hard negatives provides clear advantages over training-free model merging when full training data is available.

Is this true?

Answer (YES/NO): YES